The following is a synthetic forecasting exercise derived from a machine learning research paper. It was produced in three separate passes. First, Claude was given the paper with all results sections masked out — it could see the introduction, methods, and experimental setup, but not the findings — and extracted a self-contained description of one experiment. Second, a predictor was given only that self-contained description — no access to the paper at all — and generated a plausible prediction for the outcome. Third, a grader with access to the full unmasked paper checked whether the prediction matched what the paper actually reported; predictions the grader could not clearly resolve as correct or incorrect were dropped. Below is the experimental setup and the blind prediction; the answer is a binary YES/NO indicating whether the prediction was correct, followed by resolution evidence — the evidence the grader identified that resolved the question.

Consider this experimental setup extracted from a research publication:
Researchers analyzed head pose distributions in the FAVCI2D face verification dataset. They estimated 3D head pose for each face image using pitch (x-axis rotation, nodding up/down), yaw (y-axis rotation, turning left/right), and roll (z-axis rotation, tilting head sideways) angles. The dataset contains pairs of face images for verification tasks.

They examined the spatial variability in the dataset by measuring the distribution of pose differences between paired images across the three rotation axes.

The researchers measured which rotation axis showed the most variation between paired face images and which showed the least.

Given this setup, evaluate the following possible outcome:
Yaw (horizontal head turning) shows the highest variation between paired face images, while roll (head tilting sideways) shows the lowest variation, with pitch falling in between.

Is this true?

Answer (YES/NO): YES